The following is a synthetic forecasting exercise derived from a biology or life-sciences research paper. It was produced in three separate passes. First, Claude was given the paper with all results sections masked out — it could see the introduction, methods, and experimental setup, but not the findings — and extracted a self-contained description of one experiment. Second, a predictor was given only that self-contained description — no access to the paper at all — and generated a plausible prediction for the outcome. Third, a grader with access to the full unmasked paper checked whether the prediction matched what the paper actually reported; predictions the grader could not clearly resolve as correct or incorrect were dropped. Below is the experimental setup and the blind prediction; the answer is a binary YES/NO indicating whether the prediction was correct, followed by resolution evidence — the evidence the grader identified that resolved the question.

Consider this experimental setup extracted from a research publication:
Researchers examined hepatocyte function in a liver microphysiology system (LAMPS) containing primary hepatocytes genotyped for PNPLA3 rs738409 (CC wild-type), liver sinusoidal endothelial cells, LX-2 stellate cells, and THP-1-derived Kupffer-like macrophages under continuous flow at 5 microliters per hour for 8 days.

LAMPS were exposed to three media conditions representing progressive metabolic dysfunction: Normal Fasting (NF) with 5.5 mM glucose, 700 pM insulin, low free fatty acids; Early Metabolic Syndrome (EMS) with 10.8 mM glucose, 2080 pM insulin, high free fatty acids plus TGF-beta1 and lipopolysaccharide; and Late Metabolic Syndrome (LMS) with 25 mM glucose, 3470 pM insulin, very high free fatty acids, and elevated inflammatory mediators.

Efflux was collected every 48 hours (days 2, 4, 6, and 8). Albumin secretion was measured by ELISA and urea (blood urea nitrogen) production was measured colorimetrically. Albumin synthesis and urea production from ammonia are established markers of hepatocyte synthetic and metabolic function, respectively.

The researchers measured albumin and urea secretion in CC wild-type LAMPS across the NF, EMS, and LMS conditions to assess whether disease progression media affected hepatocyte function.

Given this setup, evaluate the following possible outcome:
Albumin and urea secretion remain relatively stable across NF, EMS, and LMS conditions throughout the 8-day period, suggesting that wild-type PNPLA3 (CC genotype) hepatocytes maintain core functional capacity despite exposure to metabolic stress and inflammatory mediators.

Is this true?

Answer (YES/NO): NO